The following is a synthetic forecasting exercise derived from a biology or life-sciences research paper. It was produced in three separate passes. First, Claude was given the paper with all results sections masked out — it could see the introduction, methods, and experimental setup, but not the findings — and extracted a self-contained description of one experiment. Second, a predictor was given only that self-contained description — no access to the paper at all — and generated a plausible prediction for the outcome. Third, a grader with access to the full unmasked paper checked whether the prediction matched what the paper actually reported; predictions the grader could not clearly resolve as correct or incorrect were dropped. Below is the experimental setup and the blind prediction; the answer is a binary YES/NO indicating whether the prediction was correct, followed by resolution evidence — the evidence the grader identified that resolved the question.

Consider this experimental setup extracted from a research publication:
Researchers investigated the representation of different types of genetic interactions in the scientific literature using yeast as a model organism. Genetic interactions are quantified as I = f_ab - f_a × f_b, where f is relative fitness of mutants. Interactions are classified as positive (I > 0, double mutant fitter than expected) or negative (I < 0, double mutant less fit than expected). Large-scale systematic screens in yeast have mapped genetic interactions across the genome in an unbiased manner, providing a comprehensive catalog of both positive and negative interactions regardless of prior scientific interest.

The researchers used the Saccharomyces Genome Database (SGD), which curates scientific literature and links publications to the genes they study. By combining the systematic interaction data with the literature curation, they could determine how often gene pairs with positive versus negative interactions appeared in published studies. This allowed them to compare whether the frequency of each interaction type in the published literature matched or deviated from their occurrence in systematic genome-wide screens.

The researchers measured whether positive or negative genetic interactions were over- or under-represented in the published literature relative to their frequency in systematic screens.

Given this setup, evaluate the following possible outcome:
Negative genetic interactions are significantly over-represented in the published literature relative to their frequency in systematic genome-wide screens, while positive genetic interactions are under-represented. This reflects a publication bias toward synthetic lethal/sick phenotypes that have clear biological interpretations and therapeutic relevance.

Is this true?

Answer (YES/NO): YES